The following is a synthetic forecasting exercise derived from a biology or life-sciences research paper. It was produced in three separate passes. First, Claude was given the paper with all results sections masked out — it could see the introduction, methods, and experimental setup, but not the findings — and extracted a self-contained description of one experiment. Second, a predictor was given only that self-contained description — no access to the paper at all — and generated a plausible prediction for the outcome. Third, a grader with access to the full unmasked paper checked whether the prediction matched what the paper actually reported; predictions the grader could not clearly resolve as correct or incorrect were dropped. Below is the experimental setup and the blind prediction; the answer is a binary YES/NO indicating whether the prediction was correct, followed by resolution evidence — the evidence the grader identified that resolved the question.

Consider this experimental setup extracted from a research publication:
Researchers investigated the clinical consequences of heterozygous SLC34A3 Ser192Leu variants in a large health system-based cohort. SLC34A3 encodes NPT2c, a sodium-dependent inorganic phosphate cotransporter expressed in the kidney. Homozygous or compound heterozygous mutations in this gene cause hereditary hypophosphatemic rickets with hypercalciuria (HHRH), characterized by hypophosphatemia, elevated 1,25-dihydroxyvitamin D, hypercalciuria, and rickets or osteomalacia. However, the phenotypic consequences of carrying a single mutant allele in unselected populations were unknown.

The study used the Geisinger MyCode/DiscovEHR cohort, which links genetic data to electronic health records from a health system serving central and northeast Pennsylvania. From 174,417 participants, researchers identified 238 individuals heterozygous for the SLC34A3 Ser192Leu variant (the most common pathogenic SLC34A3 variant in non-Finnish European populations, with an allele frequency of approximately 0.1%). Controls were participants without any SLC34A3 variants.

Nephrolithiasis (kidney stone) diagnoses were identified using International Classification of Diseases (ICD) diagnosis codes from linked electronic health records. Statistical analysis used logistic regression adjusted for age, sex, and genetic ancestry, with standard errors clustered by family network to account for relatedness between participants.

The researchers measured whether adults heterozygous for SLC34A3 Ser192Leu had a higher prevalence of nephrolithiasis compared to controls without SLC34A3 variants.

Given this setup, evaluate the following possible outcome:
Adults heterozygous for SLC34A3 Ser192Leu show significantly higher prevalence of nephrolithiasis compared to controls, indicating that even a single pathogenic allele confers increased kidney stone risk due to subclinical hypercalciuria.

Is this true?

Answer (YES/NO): YES